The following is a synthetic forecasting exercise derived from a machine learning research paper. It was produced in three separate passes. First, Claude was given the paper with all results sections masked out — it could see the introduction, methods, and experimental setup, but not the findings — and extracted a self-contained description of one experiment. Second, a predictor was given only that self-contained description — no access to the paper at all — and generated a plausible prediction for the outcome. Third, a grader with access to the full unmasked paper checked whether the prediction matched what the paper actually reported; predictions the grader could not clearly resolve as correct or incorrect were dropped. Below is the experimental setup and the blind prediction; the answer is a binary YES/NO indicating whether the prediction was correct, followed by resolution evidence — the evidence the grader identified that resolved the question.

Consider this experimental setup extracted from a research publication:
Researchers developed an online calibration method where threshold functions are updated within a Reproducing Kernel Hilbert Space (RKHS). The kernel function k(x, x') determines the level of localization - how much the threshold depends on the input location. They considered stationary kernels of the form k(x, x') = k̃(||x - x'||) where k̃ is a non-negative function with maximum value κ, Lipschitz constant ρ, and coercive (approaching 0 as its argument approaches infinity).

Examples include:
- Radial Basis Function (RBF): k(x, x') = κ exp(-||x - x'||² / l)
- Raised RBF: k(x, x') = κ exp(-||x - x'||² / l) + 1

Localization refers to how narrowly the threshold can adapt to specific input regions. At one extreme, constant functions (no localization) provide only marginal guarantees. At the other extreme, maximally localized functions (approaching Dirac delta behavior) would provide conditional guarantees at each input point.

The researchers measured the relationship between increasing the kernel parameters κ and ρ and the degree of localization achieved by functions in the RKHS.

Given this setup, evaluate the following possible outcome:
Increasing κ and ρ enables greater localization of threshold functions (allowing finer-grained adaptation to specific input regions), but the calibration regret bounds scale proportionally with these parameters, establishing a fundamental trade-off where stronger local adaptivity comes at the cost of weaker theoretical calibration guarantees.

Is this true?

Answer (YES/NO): YES